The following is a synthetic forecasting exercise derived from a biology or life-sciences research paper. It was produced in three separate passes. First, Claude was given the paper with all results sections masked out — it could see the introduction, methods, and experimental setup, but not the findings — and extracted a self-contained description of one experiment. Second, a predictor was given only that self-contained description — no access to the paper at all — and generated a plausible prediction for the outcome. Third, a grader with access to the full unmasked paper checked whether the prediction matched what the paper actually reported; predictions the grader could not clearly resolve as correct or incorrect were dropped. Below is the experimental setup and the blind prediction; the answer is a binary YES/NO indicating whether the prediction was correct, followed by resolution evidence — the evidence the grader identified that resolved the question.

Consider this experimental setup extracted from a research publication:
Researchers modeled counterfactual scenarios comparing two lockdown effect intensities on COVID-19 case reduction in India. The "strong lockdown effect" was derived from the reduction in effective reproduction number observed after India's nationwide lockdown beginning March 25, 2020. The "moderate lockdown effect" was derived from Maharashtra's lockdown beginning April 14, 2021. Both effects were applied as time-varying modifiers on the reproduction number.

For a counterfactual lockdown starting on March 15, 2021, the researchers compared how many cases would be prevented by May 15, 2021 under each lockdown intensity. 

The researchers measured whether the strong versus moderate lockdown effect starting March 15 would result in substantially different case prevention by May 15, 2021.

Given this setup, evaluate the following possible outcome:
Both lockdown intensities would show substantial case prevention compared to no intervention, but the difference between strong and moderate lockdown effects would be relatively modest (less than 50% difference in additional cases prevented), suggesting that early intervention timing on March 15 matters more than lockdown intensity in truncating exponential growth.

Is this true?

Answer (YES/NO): YES